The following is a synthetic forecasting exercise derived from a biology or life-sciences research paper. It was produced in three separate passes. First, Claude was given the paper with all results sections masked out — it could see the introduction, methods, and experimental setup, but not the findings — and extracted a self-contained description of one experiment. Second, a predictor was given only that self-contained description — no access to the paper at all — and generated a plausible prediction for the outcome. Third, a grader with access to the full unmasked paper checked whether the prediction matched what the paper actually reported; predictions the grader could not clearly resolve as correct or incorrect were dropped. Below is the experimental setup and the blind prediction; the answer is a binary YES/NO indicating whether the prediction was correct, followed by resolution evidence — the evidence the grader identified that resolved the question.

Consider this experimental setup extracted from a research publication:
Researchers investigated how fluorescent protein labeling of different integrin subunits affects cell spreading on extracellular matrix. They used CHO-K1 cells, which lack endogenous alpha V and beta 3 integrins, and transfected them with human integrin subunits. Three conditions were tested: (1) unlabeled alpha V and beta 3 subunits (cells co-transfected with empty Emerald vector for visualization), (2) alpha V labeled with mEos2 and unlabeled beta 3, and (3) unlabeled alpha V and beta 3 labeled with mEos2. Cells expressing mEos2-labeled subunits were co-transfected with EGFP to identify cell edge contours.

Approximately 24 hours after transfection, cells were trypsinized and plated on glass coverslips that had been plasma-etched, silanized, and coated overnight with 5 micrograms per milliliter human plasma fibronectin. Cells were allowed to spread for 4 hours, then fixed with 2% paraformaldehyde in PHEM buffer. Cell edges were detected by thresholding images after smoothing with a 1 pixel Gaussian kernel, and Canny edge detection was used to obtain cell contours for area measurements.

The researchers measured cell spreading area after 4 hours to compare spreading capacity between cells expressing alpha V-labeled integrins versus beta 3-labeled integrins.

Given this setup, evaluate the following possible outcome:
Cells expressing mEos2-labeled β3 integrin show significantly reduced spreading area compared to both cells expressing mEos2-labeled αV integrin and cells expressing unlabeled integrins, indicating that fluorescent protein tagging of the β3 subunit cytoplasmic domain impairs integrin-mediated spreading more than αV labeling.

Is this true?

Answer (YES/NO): NO